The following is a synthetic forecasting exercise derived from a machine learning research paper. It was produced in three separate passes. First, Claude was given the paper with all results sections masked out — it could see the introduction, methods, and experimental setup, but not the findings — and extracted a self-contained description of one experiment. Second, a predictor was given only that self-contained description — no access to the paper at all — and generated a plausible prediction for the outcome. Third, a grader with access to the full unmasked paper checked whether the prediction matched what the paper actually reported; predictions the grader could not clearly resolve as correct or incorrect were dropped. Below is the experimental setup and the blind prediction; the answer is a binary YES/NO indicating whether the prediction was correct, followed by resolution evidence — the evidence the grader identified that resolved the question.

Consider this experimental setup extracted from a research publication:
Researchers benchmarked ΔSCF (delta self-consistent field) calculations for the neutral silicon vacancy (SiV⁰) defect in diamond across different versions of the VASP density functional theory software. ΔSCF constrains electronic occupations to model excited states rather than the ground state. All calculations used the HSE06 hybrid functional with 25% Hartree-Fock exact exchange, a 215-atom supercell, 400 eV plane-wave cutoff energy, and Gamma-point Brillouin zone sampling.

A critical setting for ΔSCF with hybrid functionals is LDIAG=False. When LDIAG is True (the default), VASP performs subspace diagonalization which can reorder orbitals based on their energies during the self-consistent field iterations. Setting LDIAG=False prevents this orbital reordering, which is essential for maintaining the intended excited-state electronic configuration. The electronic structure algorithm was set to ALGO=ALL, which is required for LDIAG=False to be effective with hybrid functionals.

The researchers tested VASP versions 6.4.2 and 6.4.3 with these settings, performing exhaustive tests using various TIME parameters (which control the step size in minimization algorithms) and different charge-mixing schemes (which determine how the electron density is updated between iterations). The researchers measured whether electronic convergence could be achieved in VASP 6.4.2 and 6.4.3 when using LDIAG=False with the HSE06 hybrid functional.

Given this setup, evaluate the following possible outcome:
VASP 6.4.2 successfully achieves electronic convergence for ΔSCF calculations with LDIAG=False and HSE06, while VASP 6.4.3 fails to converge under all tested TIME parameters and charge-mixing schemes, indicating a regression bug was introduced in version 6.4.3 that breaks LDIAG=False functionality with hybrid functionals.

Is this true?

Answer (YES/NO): NO